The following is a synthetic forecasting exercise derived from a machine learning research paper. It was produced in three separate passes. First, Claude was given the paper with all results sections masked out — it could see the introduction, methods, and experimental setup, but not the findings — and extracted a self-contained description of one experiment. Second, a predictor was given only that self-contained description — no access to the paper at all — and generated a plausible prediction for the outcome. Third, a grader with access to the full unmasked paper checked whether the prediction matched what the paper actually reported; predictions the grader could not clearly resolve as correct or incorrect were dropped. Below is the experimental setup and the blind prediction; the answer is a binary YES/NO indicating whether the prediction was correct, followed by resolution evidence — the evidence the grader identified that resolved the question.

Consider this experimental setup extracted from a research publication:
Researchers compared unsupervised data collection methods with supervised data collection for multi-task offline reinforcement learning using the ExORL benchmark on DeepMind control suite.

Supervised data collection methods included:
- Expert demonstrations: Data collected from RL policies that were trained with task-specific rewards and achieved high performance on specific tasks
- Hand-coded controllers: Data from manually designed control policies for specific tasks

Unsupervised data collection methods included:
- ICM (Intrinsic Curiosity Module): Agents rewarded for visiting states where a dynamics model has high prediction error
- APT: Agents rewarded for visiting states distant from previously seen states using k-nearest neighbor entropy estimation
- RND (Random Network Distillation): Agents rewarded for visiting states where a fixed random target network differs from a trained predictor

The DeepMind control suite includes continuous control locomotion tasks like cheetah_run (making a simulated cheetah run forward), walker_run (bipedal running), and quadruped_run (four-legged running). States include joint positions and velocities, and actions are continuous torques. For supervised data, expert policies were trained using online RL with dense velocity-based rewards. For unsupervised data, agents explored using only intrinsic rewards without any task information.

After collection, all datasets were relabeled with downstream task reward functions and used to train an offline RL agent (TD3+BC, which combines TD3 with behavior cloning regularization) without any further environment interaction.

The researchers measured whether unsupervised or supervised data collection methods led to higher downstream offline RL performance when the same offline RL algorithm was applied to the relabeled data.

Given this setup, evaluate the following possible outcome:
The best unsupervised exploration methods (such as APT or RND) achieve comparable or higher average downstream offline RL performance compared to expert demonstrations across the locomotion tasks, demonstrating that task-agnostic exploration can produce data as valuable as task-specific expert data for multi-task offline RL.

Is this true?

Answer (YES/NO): YES